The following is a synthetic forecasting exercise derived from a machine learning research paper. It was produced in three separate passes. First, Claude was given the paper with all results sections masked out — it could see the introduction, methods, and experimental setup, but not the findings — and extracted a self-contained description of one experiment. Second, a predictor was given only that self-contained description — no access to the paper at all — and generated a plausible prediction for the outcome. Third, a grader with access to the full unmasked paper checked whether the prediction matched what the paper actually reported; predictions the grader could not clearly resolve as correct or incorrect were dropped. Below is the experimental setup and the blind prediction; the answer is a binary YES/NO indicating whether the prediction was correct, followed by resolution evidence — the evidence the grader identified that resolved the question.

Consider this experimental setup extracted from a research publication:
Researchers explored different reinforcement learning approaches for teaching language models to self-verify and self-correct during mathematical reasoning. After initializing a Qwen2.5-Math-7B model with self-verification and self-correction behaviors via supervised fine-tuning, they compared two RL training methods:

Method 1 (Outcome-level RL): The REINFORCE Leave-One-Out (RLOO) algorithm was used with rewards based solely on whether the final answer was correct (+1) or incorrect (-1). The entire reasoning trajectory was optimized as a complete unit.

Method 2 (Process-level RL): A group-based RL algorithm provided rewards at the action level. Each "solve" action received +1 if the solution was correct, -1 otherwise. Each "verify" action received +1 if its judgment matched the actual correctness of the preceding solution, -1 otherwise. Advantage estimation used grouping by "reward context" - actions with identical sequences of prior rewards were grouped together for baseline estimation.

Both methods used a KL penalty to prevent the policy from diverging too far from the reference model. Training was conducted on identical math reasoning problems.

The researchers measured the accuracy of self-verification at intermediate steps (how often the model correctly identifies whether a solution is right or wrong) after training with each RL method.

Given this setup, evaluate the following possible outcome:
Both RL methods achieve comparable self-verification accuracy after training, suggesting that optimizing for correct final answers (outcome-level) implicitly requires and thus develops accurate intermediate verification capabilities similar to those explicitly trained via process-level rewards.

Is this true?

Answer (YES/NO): NO